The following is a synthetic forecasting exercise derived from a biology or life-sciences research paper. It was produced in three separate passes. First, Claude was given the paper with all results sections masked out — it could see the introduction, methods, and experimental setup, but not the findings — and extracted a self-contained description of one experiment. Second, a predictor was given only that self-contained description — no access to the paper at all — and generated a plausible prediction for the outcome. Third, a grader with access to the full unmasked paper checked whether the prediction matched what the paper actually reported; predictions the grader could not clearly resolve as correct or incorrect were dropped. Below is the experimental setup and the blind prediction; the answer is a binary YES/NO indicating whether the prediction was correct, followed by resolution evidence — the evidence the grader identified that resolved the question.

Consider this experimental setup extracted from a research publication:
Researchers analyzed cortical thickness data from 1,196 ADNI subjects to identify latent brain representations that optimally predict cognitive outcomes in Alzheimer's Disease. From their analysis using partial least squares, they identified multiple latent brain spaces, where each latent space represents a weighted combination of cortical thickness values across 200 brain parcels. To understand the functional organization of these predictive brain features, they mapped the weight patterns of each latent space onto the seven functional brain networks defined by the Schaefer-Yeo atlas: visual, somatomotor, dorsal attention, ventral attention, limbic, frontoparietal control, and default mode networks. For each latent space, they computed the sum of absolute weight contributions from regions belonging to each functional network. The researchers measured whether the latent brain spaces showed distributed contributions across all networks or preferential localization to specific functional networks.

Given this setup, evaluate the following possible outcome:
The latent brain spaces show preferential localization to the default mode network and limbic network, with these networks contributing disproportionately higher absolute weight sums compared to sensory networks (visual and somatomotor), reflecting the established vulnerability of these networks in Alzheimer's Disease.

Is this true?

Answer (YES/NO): NO